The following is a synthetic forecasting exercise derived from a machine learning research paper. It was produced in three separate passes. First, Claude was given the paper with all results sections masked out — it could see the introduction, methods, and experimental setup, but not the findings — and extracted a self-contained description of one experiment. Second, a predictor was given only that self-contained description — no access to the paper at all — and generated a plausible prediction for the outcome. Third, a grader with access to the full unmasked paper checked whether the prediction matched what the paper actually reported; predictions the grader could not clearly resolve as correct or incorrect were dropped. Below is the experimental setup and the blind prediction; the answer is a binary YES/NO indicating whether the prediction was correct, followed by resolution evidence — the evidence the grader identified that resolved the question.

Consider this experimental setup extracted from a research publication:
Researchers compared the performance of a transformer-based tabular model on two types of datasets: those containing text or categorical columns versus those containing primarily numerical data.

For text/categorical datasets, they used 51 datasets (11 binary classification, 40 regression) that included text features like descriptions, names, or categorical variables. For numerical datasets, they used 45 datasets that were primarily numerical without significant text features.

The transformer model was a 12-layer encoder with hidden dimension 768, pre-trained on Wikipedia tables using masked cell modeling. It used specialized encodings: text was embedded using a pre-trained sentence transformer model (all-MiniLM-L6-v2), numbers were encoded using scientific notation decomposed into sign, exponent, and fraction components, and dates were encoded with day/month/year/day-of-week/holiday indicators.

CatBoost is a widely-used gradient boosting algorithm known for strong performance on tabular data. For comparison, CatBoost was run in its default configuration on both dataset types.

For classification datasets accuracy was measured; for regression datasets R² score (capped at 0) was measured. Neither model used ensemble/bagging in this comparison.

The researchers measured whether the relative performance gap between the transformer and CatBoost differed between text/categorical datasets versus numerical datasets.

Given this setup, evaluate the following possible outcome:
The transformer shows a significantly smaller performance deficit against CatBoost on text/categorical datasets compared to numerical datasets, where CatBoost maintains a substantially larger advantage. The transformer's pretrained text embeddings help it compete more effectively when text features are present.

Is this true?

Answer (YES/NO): NO